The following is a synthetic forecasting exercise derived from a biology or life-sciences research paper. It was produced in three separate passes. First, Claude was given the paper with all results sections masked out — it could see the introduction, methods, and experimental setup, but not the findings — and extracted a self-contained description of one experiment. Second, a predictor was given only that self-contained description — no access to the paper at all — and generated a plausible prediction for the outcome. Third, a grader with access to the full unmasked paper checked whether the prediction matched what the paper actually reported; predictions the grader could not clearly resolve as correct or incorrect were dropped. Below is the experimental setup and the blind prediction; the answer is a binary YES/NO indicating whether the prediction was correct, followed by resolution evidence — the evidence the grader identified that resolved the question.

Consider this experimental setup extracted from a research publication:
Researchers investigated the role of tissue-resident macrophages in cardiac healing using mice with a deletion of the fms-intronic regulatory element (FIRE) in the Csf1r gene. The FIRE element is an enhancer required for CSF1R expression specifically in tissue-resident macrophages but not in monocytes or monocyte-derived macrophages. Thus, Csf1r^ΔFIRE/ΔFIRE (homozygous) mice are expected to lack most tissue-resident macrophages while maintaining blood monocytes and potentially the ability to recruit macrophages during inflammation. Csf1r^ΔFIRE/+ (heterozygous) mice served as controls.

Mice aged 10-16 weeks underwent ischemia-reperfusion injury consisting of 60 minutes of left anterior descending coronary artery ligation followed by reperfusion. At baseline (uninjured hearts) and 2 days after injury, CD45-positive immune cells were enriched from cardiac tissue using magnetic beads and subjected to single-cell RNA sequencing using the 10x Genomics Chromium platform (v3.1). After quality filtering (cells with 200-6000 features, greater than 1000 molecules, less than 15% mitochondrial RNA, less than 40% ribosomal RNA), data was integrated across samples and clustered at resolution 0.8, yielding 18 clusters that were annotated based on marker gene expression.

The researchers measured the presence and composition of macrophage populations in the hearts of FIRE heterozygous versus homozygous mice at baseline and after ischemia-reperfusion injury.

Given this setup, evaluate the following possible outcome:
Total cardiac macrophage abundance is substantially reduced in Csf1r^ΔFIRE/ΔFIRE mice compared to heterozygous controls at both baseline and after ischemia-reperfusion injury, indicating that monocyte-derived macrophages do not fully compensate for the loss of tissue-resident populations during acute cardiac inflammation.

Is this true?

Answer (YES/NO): NO